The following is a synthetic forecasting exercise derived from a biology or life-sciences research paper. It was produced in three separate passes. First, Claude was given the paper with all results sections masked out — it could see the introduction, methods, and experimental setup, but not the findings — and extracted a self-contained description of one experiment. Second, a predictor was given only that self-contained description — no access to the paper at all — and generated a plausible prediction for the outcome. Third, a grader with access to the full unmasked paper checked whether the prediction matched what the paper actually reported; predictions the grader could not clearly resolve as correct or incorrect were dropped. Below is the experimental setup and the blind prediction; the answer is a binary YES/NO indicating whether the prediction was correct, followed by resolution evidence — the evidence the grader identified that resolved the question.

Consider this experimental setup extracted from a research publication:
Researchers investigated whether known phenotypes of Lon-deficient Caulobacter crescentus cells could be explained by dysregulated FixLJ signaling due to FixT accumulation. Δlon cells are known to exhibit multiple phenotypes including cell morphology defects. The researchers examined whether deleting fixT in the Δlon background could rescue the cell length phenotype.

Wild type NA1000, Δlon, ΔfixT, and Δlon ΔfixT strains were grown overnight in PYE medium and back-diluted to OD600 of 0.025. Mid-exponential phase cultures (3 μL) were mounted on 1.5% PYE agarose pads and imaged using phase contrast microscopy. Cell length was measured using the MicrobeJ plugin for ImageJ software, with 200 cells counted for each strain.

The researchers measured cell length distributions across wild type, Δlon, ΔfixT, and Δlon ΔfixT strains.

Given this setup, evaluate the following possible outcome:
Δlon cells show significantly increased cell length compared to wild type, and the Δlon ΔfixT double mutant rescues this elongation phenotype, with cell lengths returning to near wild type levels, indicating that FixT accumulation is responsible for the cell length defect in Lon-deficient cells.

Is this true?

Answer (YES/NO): NO